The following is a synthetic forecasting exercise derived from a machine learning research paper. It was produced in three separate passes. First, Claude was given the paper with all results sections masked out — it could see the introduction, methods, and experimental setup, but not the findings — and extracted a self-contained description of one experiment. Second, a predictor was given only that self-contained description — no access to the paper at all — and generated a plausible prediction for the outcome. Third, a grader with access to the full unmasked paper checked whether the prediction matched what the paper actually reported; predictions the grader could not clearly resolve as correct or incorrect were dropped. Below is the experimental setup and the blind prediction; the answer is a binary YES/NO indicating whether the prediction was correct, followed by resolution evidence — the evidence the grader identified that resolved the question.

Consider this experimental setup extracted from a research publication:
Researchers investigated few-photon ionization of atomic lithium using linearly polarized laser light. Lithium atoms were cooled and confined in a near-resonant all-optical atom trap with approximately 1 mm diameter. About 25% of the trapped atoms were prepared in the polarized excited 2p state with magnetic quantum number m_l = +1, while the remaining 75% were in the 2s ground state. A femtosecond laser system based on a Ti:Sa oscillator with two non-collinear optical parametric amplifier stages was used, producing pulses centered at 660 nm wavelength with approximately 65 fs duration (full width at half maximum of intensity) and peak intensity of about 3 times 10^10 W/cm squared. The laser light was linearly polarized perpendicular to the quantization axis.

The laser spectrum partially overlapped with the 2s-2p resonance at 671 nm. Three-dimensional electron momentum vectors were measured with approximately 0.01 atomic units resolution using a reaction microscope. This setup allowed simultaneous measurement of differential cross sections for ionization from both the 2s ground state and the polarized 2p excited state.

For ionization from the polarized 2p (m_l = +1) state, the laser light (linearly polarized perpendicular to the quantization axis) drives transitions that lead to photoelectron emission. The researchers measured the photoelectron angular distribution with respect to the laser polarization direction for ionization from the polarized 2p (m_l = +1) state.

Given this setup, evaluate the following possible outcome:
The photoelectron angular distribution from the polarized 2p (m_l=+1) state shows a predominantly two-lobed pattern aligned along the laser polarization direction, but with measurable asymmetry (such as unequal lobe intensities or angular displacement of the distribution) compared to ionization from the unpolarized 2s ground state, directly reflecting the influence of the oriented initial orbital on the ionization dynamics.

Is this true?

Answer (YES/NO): NO